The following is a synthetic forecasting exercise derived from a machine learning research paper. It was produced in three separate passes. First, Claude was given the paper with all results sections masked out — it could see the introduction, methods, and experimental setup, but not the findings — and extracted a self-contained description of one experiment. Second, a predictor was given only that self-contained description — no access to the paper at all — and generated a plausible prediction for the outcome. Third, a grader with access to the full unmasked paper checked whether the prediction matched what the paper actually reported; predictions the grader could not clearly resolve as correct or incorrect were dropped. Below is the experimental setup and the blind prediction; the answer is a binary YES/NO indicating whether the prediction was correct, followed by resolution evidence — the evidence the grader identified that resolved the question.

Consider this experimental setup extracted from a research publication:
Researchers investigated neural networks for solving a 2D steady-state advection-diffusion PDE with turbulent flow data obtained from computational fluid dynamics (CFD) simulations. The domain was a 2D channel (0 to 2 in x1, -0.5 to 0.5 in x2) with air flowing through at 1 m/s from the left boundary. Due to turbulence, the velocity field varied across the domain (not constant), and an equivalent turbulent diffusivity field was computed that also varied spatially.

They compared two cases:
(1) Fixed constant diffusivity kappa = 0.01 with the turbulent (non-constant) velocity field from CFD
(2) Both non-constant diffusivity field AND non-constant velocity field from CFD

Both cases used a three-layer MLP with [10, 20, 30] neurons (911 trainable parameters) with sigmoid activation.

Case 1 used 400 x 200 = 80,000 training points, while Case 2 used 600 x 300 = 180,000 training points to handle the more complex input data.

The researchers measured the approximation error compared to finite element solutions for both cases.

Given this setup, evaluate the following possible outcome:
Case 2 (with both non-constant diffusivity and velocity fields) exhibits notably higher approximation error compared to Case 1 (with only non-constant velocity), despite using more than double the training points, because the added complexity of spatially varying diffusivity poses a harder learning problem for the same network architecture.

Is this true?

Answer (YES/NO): YES